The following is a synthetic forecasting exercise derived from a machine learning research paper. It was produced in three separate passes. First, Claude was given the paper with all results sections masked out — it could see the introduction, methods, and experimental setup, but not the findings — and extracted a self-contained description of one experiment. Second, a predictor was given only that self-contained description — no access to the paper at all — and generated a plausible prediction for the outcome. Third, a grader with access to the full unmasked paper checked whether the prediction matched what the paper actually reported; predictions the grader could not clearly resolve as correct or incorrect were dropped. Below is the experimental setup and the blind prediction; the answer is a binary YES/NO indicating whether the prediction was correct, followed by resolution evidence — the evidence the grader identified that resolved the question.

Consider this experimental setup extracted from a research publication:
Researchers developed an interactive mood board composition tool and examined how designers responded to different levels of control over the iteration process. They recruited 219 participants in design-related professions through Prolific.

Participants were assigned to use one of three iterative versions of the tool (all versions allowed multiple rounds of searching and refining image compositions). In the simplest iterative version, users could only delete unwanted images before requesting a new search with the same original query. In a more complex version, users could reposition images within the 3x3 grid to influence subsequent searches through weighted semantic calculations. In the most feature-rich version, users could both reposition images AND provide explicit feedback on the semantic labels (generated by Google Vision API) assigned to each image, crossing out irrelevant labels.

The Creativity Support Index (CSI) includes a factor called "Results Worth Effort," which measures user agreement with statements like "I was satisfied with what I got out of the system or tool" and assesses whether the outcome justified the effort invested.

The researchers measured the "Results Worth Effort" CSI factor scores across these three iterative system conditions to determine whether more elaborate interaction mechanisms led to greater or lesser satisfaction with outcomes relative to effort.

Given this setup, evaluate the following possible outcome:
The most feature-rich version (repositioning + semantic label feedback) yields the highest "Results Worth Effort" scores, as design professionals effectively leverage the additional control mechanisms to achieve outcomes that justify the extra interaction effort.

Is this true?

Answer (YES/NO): YES